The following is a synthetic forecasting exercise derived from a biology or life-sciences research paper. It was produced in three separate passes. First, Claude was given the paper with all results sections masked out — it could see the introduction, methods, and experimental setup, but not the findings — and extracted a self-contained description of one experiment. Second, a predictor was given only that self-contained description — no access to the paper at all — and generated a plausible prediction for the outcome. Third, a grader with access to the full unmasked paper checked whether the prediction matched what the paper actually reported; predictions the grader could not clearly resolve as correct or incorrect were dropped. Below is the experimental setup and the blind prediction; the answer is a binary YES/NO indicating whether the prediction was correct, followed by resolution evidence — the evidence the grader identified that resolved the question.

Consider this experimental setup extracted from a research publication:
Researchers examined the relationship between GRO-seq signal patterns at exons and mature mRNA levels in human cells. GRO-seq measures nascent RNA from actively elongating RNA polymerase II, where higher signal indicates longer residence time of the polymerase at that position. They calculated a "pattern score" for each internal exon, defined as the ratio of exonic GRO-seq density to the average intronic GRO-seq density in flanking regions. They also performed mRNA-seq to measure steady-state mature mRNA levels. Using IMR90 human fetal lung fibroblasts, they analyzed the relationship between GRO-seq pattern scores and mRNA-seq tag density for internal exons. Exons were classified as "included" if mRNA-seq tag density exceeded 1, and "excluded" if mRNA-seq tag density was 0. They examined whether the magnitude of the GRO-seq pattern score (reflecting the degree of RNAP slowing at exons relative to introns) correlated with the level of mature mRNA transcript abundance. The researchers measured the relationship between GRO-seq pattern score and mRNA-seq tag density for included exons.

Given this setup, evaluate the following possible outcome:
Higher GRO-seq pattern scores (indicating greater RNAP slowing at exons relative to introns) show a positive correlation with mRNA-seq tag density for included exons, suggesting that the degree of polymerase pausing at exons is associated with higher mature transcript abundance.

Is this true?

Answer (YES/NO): YES